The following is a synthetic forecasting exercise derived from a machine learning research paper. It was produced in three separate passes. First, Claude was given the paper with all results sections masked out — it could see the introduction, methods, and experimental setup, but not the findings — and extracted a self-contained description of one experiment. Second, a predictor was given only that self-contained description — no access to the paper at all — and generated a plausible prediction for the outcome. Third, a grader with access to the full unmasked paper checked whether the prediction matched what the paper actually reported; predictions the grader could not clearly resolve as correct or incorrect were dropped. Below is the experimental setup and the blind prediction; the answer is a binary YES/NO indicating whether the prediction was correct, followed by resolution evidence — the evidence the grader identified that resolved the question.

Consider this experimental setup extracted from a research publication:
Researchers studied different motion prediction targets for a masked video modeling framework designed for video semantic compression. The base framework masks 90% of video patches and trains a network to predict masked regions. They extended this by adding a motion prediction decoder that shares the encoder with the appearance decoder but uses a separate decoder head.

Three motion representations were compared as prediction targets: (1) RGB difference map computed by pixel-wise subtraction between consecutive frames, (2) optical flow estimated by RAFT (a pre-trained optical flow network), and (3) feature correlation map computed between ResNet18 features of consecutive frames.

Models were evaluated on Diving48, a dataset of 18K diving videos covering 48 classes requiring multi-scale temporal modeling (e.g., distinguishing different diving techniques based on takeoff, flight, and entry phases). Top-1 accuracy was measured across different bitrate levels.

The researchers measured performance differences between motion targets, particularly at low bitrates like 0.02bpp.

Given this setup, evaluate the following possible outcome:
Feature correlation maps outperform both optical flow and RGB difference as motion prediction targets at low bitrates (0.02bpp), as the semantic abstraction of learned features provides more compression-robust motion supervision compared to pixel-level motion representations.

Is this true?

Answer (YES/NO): NO